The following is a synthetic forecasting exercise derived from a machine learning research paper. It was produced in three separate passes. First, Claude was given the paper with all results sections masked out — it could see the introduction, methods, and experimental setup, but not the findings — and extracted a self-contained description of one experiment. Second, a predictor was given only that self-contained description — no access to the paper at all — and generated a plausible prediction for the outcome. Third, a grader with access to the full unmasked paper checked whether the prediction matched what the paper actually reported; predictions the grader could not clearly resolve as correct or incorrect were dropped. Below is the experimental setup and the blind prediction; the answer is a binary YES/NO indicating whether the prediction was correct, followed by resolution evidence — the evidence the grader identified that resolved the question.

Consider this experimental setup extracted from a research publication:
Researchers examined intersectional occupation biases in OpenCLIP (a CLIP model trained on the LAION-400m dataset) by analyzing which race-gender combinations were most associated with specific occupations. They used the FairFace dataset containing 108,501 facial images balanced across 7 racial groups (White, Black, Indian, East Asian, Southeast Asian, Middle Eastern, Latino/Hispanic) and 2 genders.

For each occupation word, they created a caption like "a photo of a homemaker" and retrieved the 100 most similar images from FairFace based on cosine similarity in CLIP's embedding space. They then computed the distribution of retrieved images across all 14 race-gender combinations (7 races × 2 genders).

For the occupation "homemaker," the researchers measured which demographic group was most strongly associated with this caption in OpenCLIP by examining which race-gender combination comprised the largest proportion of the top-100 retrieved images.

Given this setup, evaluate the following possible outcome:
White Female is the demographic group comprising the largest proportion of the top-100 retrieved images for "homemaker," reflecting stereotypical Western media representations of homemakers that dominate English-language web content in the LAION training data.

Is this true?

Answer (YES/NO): NO